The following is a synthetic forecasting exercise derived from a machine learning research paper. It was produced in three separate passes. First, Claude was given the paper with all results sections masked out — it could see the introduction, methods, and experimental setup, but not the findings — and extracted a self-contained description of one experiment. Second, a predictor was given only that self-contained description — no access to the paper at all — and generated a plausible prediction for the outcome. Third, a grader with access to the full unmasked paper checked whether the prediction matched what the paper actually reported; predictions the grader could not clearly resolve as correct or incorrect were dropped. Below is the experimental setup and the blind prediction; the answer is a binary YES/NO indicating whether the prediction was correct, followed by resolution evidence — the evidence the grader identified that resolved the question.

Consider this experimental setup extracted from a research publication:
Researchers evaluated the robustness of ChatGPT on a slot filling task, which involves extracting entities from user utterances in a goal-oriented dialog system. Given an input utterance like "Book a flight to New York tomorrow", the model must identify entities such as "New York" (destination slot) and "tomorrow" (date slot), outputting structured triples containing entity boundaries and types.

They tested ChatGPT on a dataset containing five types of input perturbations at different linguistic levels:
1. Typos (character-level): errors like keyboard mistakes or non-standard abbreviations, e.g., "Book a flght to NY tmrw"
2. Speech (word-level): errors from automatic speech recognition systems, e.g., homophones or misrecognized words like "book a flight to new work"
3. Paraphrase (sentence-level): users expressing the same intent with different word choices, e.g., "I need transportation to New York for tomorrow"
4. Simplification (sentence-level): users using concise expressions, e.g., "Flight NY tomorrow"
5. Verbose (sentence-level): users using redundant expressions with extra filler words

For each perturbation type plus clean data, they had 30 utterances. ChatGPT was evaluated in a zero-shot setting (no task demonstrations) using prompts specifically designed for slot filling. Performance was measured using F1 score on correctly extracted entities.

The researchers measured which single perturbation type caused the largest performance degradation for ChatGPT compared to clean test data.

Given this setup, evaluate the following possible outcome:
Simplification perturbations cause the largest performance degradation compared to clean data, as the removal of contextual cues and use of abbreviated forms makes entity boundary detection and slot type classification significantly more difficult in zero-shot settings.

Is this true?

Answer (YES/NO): NO